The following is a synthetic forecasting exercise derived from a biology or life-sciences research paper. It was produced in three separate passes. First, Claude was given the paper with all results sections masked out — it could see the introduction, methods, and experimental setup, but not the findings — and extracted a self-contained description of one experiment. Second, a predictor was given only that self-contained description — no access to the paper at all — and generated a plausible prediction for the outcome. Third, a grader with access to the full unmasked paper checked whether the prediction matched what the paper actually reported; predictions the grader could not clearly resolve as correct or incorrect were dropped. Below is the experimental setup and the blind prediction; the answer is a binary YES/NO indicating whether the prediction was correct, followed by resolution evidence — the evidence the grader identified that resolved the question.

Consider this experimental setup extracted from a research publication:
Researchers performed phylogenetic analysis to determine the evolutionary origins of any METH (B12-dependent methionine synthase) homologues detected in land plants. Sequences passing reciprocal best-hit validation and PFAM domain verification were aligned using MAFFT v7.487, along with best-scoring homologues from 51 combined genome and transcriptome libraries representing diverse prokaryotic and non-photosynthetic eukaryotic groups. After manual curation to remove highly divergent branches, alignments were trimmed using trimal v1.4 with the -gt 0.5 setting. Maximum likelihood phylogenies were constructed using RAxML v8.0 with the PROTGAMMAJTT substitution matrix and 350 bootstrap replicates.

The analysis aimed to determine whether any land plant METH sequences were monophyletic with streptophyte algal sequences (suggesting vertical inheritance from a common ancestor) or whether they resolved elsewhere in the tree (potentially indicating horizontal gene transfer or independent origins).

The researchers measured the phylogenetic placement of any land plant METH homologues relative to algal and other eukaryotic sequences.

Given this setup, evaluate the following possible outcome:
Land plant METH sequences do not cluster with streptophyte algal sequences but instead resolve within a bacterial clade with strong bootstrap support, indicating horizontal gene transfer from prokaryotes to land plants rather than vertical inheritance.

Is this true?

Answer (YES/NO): NO